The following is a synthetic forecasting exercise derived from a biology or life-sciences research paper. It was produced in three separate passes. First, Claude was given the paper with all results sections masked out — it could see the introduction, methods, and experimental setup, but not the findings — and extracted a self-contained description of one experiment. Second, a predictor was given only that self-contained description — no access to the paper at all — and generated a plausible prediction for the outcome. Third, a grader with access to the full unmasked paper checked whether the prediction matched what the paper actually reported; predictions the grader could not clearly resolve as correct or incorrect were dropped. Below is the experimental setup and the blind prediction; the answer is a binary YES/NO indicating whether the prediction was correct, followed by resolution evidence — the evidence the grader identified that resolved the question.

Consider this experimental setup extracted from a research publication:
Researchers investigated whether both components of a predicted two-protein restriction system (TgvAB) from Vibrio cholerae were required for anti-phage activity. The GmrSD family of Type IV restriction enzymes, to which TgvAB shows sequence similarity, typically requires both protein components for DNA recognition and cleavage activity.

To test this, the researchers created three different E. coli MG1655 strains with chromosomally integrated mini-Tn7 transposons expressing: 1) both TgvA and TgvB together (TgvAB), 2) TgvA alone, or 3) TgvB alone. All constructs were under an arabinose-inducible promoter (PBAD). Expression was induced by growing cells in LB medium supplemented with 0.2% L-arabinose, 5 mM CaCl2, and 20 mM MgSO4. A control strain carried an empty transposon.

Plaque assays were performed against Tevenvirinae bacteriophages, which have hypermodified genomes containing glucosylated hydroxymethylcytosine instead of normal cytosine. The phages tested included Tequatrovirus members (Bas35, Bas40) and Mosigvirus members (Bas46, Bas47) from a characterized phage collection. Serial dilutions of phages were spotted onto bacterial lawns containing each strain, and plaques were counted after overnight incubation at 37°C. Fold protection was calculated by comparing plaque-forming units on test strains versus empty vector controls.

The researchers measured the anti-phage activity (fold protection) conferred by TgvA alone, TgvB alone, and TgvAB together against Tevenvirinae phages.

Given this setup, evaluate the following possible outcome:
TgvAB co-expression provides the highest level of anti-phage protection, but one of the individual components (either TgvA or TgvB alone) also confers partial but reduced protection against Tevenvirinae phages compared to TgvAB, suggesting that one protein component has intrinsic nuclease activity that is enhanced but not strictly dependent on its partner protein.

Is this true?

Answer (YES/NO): NO